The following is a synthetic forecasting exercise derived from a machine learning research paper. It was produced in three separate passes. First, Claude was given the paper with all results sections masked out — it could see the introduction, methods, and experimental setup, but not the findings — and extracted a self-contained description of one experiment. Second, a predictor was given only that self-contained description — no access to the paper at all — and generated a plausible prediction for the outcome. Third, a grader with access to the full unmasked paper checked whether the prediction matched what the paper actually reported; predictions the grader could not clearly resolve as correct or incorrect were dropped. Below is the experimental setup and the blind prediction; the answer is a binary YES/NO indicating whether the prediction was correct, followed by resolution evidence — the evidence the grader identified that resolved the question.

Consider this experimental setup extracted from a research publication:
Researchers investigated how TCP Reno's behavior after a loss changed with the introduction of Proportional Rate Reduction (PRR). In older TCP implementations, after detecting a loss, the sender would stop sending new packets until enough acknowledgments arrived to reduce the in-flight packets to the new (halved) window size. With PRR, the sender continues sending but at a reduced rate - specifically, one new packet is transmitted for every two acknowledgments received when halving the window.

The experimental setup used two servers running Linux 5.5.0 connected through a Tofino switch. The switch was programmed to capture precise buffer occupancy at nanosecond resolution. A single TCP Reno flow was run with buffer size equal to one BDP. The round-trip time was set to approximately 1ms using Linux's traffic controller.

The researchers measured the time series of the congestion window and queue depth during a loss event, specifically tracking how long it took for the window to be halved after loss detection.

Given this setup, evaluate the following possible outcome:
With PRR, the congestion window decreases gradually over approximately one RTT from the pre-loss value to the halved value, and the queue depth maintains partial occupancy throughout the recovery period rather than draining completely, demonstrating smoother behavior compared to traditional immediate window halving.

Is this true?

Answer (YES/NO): NO